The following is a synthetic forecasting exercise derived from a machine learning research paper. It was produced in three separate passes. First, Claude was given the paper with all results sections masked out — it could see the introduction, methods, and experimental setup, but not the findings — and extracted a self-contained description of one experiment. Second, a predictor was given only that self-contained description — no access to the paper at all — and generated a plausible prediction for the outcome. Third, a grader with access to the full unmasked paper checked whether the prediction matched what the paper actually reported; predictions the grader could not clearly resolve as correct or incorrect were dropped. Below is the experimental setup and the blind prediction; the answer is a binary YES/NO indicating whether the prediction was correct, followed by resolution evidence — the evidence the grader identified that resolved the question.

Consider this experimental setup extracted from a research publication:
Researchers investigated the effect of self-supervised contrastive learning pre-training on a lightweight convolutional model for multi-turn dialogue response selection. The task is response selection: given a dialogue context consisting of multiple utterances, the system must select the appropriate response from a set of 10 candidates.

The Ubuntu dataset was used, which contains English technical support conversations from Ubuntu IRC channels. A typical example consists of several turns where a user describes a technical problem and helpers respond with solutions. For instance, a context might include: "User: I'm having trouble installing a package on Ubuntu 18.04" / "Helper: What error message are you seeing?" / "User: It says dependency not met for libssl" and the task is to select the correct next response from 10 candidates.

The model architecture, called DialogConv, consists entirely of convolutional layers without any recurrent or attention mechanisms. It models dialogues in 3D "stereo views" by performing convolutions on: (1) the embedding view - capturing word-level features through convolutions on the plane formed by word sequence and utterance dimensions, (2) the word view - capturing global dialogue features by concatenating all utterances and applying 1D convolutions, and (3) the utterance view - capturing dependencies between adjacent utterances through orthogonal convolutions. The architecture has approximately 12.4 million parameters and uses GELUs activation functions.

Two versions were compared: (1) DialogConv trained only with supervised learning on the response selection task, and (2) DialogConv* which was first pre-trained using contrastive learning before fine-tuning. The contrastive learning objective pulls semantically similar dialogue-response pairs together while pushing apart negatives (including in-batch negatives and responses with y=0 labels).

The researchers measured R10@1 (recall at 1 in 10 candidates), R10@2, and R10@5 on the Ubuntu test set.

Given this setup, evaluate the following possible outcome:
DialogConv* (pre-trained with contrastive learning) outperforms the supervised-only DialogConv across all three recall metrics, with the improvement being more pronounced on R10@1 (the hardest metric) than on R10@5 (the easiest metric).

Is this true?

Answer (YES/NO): NO